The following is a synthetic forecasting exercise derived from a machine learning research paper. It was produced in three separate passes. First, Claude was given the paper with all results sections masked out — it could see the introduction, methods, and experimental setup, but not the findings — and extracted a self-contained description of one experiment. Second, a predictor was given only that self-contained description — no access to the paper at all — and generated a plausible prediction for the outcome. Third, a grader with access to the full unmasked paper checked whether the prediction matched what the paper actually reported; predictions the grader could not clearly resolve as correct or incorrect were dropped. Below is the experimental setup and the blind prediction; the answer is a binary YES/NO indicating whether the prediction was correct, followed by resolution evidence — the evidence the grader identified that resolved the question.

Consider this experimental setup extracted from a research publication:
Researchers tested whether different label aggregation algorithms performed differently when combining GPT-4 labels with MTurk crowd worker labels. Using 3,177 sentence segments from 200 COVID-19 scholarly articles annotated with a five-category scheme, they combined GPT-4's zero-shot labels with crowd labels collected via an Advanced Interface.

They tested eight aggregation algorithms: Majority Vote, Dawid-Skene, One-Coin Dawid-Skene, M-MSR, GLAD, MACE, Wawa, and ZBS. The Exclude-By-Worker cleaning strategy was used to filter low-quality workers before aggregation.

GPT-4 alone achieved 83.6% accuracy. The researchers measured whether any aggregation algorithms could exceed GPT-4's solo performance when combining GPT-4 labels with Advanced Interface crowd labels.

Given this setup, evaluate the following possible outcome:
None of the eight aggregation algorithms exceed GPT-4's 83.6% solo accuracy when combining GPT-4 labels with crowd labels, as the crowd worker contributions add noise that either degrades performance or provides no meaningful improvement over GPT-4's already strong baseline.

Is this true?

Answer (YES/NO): NO